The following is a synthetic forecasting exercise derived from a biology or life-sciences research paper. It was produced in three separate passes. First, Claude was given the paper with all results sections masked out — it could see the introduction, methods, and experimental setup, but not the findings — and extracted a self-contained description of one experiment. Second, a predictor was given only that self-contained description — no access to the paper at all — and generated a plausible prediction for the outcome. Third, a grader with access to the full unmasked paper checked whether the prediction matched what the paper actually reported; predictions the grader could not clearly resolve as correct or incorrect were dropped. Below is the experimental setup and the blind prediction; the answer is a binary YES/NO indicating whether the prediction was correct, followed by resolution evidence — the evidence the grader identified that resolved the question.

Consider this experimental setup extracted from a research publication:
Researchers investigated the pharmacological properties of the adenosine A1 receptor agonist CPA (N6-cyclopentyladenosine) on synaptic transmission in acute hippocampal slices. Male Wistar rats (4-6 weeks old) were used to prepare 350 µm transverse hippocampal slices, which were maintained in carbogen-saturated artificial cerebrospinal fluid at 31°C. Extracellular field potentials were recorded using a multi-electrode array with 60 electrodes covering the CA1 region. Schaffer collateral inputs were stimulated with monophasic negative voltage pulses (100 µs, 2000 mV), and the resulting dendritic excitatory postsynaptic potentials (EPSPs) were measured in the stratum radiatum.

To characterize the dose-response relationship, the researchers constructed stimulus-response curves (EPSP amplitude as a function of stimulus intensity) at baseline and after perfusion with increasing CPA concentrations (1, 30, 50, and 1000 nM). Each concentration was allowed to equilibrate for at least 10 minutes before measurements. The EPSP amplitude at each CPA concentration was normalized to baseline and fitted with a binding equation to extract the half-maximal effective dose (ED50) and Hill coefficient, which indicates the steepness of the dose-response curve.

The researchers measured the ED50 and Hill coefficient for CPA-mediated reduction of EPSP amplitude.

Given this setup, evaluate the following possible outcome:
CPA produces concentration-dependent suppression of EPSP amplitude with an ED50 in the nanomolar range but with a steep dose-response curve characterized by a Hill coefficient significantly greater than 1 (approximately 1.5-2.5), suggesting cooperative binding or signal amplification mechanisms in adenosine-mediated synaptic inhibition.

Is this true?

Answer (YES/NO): NO